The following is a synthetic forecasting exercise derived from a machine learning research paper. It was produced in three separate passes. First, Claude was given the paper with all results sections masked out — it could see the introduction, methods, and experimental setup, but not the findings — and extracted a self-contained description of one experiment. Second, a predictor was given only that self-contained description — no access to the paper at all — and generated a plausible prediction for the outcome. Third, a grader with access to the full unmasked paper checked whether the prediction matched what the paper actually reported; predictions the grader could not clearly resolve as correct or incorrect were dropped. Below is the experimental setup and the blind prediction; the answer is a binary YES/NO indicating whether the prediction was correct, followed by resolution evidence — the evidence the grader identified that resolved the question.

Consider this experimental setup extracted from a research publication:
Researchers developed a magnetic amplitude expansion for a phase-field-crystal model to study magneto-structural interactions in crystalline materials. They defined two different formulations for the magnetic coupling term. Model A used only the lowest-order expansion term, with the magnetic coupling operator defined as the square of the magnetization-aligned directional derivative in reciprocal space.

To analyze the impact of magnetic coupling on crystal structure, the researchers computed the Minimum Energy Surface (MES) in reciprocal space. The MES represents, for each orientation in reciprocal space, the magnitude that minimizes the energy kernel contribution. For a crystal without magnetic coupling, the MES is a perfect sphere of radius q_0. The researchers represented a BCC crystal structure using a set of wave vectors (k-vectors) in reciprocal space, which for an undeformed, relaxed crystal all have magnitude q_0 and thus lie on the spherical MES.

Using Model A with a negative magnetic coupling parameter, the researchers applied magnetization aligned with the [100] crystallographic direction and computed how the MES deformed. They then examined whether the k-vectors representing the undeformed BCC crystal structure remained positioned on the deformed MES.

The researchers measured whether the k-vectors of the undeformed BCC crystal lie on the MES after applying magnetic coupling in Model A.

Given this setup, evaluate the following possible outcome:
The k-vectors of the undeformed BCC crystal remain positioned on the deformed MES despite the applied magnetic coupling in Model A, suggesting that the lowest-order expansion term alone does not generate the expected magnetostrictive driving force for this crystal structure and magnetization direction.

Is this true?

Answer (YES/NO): NO